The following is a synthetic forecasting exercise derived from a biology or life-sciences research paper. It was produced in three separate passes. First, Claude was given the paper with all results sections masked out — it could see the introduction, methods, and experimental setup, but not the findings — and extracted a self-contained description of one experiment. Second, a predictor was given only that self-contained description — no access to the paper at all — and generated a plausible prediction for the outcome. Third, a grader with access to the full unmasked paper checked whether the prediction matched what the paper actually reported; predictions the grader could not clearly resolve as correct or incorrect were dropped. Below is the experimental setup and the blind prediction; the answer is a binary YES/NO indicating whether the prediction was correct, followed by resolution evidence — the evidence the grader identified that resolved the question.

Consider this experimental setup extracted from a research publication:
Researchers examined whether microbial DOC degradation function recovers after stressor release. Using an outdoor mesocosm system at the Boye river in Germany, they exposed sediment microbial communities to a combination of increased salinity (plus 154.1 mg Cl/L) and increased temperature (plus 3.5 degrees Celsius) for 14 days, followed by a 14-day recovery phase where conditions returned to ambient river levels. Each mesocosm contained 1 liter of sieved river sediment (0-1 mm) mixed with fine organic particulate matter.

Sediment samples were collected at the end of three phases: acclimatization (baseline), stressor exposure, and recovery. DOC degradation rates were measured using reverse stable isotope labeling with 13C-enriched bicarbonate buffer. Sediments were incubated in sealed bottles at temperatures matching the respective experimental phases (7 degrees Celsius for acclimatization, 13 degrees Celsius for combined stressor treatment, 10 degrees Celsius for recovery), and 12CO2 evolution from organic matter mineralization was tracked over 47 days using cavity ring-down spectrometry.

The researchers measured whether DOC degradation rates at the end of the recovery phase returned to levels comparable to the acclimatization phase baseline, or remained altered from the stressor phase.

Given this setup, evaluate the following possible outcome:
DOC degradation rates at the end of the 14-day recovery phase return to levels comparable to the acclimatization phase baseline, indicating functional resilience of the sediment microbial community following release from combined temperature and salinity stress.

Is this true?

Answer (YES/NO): NO